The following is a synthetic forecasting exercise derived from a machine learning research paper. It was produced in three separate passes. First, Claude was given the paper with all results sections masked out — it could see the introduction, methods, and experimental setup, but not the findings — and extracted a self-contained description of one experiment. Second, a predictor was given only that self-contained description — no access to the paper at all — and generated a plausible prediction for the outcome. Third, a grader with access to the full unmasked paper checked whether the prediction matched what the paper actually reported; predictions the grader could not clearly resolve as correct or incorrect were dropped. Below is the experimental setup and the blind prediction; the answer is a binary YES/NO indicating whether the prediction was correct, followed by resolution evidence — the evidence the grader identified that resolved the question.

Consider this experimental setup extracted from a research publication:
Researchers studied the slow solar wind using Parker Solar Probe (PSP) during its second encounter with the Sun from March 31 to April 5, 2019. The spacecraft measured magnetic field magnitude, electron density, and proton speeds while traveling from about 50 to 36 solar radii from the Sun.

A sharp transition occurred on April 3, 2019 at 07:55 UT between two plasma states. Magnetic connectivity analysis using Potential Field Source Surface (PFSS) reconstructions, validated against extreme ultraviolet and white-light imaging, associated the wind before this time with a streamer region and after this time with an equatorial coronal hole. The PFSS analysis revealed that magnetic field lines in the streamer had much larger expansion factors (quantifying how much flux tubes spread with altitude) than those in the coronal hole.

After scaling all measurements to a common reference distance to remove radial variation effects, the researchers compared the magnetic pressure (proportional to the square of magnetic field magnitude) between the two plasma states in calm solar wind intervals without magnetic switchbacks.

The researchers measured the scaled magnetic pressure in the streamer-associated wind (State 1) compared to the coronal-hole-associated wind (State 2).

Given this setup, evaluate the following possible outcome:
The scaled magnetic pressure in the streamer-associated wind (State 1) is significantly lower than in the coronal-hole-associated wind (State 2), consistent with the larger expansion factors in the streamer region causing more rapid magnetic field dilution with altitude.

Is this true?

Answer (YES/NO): YES